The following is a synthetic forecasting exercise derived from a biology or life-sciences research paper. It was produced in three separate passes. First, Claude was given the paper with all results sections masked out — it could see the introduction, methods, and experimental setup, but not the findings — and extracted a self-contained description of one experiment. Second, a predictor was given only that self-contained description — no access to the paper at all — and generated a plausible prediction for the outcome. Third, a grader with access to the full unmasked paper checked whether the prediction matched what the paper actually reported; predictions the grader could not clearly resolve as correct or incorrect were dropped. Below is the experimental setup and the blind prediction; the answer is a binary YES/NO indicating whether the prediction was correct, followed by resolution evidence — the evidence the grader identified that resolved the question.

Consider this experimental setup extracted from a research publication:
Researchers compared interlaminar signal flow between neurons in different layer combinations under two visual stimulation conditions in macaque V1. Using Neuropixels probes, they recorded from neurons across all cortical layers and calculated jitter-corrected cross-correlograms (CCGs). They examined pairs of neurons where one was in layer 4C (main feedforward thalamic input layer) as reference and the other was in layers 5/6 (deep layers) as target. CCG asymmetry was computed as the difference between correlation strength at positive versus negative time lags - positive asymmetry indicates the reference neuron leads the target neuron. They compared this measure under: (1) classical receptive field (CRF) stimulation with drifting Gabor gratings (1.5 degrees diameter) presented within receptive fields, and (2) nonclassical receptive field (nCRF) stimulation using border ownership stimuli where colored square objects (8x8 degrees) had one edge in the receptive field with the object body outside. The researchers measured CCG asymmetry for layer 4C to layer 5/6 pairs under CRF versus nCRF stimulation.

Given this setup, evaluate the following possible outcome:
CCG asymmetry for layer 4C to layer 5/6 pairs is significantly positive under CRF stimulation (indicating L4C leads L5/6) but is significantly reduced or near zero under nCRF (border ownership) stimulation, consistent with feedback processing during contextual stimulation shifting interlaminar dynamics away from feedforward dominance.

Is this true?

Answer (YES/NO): NO